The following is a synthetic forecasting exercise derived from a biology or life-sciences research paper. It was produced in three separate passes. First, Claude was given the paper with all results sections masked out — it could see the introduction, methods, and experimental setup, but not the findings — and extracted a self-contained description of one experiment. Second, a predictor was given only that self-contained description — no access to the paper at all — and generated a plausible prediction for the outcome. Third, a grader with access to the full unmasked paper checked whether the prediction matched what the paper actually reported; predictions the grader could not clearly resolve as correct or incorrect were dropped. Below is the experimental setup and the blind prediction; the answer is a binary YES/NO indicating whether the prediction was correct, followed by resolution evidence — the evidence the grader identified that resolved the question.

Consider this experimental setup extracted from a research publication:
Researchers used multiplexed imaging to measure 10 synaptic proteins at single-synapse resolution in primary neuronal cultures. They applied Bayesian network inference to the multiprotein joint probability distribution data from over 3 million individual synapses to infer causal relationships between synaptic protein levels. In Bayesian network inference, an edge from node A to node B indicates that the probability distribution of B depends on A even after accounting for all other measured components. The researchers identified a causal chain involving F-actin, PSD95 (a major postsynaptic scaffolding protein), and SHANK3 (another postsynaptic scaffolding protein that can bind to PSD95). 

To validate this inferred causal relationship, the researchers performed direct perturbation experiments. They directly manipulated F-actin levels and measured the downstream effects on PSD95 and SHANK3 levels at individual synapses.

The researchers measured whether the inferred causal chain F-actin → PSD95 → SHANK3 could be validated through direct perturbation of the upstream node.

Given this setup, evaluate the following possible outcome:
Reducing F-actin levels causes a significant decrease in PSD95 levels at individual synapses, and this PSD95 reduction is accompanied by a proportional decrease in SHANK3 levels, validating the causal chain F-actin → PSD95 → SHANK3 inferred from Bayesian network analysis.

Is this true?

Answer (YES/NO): YES